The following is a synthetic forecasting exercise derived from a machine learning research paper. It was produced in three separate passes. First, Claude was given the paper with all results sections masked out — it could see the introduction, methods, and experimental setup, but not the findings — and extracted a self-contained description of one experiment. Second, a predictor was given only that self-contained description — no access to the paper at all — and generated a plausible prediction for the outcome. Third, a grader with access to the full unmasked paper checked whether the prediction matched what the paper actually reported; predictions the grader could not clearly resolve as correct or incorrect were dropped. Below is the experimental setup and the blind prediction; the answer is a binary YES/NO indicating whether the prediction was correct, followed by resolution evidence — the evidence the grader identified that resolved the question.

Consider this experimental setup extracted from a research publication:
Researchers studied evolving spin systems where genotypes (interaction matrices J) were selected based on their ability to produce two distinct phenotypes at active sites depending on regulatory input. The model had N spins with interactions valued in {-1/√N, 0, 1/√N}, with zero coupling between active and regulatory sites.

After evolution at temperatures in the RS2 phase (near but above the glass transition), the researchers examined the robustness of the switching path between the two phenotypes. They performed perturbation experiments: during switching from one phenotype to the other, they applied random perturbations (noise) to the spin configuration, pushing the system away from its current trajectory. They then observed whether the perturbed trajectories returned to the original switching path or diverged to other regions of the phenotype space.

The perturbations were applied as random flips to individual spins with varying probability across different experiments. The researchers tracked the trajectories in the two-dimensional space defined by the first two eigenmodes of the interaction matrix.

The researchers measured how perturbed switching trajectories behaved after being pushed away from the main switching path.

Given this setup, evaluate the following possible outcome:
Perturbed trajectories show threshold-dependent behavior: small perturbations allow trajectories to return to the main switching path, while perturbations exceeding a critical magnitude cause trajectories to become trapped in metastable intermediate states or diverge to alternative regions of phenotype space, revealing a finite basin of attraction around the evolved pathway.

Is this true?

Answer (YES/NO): NO